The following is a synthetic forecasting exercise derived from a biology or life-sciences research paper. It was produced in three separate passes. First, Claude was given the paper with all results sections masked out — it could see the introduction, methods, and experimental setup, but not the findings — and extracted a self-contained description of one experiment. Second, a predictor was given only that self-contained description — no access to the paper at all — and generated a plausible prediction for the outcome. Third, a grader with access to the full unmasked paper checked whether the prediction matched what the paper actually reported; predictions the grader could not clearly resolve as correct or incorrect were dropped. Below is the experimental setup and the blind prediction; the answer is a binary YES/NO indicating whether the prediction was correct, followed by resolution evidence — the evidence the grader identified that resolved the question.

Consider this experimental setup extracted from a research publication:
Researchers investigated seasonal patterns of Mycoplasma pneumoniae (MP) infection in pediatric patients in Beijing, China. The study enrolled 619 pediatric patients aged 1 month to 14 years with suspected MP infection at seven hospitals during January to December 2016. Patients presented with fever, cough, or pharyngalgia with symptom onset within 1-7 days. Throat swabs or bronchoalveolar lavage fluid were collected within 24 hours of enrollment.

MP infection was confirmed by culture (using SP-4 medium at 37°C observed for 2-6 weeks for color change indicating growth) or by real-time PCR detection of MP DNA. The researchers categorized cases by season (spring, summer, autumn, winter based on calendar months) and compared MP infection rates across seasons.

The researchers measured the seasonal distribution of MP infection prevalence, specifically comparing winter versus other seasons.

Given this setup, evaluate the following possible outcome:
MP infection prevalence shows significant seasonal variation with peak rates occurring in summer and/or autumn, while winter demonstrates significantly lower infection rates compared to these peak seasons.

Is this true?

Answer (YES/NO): NO